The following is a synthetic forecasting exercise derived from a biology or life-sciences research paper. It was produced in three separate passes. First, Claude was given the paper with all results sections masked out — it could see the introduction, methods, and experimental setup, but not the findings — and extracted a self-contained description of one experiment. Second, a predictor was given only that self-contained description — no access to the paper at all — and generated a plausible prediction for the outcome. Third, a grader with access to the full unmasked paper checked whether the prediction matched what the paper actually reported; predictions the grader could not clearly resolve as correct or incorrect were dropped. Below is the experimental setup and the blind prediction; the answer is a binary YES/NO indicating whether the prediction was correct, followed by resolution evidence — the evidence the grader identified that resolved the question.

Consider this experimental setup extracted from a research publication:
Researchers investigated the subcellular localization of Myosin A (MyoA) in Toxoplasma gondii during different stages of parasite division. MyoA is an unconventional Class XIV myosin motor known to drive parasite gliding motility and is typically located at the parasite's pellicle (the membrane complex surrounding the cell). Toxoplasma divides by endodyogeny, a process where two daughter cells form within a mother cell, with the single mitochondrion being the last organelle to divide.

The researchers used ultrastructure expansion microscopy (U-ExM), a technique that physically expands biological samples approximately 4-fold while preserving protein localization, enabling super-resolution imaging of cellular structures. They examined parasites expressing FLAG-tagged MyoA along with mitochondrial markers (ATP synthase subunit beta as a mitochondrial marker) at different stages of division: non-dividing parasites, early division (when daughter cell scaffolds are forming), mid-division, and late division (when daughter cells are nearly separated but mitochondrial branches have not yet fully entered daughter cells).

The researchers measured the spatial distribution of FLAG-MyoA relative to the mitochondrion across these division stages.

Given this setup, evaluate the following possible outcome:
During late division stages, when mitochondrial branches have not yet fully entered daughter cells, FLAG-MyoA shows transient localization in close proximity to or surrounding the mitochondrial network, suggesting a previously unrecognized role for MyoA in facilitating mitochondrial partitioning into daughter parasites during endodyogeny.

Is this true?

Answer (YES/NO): YES